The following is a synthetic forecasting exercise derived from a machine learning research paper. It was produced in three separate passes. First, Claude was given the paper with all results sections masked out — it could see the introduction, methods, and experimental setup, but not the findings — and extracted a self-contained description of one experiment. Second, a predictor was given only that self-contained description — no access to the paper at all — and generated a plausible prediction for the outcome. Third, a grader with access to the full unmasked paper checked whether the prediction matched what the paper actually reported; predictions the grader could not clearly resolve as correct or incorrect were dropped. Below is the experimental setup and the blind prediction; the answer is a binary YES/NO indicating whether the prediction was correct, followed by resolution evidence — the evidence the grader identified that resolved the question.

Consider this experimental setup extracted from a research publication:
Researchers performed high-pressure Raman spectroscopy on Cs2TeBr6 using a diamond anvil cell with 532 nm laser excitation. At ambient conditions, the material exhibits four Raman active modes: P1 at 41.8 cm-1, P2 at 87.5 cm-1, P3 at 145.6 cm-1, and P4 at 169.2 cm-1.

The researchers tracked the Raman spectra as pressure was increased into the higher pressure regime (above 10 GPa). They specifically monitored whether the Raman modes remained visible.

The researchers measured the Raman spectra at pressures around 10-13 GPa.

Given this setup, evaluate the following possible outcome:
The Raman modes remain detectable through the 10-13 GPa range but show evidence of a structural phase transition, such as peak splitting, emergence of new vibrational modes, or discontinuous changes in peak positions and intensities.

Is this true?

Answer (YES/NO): NO